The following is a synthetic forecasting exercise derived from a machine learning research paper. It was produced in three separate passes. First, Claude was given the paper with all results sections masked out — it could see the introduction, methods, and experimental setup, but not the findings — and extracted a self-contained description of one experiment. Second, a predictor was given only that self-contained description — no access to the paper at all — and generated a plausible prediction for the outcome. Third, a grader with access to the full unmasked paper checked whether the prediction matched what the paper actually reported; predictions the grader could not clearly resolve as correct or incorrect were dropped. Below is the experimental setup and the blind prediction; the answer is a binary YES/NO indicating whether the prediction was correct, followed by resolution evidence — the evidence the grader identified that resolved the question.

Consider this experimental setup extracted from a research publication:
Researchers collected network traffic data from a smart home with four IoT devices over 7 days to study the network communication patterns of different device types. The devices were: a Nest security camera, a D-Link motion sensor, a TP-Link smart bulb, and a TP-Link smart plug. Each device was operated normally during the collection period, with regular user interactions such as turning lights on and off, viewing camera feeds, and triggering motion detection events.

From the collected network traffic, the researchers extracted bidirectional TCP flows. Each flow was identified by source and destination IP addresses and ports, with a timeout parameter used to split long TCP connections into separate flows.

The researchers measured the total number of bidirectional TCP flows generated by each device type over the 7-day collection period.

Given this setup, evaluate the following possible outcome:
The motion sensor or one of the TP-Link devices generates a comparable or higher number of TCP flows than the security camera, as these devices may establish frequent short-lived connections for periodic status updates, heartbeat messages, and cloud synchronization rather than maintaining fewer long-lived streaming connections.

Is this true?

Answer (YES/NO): YES